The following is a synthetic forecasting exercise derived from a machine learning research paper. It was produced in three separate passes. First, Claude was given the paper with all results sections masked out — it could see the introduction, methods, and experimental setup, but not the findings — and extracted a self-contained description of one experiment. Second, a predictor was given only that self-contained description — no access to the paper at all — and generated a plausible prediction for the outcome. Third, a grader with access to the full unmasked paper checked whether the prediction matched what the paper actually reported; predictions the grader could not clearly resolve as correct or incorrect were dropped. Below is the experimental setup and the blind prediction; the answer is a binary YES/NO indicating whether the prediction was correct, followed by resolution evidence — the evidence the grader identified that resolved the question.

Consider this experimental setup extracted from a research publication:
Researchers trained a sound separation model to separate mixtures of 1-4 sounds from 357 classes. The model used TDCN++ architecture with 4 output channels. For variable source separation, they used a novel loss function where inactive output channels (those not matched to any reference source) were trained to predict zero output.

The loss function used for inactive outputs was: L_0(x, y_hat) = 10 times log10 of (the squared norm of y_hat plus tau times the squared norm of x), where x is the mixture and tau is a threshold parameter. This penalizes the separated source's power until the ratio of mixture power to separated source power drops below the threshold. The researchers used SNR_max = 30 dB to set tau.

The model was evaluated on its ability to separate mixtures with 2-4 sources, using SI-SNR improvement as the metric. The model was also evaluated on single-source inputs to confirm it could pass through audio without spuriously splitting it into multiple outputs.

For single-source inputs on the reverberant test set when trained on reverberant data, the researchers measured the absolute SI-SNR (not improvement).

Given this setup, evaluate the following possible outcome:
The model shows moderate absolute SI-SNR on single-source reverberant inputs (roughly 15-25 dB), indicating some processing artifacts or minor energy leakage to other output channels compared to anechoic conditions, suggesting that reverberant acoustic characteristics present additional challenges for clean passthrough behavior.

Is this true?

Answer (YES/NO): NO